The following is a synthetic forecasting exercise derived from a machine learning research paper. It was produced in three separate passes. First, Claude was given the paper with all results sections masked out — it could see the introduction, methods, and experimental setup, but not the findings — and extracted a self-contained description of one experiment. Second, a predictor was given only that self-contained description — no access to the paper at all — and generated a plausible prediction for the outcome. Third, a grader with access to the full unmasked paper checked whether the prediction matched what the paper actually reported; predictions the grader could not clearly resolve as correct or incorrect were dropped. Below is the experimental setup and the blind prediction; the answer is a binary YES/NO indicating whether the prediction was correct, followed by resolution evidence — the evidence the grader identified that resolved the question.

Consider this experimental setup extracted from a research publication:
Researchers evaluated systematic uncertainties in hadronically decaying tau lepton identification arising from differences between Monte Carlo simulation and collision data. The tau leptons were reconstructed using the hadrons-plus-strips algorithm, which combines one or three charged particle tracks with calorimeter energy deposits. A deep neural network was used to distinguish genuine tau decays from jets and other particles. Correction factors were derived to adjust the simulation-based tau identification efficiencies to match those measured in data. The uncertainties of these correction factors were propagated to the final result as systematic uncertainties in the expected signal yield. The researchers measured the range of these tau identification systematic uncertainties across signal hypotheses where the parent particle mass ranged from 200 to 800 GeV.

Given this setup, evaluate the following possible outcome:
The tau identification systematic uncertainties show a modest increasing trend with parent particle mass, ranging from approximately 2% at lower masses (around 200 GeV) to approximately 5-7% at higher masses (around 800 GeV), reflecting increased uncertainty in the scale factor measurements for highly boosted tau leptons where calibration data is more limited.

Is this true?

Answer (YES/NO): NO